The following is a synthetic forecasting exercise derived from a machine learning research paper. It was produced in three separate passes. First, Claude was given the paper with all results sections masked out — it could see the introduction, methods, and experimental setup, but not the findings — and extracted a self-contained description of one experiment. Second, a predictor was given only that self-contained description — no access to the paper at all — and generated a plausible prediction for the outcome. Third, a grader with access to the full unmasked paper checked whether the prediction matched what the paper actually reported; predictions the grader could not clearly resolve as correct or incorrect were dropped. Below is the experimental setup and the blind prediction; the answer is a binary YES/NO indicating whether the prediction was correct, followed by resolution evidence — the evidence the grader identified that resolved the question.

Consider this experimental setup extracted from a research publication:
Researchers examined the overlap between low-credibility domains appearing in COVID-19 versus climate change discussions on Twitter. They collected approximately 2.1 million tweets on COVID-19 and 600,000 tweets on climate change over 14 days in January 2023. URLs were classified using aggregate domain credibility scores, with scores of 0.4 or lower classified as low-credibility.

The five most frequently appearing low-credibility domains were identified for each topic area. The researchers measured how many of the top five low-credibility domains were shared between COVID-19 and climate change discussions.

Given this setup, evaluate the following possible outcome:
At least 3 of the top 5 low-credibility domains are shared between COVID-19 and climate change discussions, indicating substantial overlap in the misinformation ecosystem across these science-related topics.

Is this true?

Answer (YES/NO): YES